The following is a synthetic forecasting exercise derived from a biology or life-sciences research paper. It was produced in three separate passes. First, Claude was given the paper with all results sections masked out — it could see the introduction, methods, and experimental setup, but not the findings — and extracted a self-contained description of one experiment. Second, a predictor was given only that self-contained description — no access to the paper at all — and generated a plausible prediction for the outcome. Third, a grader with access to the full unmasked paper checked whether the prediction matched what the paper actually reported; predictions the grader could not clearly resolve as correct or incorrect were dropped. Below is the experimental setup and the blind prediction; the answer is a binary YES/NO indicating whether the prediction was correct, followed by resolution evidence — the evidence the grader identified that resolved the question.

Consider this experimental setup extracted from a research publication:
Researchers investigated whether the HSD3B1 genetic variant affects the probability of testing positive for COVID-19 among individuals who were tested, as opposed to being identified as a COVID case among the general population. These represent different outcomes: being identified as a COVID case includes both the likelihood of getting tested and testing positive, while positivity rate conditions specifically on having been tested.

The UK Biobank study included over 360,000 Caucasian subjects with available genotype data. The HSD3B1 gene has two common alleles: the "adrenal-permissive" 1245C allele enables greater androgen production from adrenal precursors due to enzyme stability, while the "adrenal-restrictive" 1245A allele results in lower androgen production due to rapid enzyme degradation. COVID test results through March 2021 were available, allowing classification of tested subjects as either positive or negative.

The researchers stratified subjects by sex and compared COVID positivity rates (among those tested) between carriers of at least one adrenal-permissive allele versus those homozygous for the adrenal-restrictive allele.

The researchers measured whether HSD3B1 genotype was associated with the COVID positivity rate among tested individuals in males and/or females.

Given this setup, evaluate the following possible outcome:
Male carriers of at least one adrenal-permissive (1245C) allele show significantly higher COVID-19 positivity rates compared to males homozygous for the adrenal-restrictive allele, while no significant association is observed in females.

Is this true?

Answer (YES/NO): NO